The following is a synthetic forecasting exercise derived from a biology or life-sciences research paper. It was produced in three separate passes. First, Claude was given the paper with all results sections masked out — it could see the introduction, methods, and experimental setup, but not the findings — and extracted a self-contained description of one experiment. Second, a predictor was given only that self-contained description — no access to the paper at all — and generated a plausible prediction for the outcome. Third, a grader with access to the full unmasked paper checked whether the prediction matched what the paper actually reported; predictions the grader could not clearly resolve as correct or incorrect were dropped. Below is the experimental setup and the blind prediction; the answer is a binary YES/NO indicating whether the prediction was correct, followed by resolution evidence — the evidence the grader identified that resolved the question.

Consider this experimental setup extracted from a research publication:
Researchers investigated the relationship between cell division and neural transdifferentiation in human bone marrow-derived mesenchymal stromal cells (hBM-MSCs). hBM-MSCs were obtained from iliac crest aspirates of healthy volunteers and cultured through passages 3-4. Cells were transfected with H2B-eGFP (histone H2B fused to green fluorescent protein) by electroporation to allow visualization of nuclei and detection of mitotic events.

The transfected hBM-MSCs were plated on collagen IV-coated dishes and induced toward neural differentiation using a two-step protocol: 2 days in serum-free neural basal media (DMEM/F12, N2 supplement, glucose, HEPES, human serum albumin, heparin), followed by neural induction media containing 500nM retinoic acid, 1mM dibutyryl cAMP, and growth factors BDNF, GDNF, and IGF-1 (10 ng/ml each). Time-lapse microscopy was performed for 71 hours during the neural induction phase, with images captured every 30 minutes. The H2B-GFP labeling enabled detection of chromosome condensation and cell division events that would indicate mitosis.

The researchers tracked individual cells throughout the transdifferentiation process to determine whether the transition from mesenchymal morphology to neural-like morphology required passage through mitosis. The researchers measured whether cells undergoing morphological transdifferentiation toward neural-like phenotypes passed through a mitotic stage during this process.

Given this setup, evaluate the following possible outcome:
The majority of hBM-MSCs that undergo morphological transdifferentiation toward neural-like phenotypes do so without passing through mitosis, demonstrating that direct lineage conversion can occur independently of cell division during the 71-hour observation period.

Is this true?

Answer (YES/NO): YES